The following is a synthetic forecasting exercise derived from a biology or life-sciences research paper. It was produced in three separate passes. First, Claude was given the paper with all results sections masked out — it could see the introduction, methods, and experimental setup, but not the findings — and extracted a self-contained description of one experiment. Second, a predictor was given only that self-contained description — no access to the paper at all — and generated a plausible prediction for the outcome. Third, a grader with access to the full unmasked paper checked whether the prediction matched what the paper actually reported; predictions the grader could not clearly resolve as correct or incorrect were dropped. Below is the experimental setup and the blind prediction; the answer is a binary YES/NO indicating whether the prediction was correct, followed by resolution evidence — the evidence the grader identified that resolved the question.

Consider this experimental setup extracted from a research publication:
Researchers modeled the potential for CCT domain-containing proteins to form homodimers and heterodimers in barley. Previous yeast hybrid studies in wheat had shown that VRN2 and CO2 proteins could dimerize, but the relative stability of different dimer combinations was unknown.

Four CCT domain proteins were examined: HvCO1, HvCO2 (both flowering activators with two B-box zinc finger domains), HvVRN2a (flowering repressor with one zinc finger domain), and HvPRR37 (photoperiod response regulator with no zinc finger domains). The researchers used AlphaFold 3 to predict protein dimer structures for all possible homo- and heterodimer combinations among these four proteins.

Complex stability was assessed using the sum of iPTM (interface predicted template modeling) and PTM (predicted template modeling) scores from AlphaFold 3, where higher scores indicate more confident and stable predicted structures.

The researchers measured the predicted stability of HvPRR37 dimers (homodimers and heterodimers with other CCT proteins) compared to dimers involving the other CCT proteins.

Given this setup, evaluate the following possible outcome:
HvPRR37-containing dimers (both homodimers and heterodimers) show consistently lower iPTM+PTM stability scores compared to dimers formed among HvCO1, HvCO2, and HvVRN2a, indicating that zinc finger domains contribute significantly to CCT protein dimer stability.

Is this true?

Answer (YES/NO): NO